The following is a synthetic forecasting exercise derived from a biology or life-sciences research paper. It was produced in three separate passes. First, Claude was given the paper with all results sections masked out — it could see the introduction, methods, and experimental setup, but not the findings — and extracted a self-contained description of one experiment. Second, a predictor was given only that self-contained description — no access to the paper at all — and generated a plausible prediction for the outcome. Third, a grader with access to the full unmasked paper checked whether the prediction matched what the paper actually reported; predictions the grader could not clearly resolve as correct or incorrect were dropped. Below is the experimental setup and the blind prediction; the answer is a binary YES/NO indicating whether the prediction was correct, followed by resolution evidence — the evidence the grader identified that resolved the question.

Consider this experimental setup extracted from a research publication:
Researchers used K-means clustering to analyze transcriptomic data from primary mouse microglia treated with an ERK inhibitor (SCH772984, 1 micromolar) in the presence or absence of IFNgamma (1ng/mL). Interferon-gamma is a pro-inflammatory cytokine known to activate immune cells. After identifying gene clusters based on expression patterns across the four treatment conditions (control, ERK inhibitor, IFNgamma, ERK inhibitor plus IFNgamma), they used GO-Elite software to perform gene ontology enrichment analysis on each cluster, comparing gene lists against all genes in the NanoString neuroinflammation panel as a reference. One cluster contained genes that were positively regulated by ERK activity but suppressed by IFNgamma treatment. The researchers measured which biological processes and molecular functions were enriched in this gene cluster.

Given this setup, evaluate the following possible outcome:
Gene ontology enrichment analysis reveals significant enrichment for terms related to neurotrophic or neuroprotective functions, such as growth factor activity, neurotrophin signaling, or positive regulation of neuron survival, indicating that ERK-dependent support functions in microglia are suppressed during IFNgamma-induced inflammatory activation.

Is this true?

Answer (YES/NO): NO